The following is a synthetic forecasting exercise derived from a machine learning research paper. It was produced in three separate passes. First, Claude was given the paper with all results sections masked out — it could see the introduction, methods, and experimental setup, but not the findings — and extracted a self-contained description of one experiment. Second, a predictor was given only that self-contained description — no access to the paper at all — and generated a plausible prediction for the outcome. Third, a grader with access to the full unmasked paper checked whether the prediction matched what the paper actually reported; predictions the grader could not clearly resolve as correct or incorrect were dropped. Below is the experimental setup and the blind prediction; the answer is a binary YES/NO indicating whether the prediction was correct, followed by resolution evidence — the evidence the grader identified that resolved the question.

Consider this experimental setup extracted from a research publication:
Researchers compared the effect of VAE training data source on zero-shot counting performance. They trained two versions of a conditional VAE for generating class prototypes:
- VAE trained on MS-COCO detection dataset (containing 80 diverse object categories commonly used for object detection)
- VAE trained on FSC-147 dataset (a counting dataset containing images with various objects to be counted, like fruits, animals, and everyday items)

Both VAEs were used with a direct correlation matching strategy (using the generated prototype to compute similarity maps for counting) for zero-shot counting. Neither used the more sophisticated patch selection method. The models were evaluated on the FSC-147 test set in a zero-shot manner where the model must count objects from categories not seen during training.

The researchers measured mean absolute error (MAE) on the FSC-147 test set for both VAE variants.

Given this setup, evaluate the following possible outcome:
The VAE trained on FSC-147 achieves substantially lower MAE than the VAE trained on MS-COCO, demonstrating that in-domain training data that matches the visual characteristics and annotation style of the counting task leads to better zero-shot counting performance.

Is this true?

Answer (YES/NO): YES